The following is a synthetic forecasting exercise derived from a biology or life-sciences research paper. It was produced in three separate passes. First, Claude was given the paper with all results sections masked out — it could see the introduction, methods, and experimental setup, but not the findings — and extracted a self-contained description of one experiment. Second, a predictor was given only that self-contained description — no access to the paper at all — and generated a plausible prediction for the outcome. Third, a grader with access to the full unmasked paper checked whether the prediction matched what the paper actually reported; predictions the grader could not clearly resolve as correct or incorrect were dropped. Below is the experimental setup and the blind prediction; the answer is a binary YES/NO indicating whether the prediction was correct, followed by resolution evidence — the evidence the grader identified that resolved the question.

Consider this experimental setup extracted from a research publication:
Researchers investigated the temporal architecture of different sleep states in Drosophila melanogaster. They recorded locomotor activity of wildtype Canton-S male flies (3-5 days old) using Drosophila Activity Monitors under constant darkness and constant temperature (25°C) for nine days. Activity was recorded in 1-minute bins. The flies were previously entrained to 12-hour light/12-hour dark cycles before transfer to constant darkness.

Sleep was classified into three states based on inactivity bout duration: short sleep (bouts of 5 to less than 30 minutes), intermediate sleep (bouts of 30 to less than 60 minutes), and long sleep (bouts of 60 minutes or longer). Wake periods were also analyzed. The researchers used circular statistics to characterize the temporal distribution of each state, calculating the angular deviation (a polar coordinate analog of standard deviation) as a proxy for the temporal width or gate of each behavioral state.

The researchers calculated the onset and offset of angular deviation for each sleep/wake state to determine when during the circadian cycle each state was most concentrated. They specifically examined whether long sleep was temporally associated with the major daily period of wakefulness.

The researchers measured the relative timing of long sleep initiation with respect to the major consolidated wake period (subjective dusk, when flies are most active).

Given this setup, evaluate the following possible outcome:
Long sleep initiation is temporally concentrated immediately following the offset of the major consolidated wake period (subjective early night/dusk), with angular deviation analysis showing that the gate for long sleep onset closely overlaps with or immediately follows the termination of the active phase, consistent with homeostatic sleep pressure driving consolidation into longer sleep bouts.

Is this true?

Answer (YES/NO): YES